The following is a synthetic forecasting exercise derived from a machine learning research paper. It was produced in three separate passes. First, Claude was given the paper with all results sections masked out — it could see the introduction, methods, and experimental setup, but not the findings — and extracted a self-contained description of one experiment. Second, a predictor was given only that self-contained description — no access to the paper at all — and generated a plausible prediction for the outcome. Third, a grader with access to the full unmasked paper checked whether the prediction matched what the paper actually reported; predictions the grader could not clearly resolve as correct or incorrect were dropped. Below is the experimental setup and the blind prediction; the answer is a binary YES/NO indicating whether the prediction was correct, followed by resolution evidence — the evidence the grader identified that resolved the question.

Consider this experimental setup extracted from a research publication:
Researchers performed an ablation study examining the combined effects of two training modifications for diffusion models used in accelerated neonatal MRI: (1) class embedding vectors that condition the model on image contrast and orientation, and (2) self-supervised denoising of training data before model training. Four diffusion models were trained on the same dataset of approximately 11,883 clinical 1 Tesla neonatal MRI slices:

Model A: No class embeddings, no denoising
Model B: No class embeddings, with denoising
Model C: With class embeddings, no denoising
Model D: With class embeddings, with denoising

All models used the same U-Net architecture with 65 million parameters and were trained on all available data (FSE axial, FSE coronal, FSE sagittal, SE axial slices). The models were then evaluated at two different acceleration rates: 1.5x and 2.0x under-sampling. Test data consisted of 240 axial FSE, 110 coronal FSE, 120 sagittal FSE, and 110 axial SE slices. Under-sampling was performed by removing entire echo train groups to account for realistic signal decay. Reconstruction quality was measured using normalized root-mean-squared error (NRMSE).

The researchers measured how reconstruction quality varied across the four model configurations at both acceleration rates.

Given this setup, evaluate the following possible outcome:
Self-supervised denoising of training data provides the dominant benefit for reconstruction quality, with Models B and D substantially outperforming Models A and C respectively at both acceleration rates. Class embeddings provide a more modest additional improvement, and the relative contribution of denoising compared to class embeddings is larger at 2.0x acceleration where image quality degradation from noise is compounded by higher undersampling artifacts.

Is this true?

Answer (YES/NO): NO